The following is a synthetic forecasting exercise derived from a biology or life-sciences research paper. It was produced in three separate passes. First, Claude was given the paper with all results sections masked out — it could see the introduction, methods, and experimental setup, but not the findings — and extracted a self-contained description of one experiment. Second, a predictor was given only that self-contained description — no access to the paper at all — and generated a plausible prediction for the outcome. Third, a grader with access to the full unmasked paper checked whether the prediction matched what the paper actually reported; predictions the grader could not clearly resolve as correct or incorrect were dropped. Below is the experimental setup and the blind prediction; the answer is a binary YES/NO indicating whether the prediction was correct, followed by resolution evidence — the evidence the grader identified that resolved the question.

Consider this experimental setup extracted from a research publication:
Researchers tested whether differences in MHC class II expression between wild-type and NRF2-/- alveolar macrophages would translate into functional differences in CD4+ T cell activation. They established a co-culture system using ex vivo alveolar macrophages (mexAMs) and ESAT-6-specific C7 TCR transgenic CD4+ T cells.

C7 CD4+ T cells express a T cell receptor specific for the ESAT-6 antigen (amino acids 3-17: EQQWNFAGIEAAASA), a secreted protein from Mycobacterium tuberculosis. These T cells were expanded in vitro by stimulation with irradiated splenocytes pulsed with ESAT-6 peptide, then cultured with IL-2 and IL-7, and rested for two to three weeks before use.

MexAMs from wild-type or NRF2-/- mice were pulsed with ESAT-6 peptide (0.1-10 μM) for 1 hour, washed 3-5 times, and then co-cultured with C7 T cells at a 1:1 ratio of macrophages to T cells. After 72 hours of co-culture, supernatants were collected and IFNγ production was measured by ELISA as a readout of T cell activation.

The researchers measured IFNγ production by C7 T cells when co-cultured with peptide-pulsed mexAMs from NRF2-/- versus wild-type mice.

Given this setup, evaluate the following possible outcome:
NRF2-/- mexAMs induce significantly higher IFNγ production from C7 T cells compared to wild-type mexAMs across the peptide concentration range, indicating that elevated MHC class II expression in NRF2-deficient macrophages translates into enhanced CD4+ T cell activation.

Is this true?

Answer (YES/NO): YES